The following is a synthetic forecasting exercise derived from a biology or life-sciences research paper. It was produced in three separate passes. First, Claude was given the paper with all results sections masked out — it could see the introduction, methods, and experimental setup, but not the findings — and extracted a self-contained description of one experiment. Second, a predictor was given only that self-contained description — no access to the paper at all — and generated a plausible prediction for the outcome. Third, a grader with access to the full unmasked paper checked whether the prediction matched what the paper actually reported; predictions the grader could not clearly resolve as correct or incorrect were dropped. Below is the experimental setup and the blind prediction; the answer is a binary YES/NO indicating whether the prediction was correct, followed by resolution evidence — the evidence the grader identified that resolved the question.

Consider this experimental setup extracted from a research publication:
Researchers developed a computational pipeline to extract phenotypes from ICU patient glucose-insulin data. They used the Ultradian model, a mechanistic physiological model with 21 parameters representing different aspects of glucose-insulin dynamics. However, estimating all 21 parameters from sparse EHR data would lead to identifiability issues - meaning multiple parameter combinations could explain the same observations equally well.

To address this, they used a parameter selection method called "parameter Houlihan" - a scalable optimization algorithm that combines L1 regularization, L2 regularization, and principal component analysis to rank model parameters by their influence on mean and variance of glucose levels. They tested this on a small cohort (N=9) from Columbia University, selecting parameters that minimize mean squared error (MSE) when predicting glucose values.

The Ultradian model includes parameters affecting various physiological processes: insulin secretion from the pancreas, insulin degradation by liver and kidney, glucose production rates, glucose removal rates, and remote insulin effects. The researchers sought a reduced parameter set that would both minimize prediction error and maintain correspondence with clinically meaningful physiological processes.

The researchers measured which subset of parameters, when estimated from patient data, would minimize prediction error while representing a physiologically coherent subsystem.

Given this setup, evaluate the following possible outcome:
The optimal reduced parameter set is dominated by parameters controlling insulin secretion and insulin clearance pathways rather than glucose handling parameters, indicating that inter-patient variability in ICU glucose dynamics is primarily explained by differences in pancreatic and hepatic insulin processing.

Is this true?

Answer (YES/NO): NO